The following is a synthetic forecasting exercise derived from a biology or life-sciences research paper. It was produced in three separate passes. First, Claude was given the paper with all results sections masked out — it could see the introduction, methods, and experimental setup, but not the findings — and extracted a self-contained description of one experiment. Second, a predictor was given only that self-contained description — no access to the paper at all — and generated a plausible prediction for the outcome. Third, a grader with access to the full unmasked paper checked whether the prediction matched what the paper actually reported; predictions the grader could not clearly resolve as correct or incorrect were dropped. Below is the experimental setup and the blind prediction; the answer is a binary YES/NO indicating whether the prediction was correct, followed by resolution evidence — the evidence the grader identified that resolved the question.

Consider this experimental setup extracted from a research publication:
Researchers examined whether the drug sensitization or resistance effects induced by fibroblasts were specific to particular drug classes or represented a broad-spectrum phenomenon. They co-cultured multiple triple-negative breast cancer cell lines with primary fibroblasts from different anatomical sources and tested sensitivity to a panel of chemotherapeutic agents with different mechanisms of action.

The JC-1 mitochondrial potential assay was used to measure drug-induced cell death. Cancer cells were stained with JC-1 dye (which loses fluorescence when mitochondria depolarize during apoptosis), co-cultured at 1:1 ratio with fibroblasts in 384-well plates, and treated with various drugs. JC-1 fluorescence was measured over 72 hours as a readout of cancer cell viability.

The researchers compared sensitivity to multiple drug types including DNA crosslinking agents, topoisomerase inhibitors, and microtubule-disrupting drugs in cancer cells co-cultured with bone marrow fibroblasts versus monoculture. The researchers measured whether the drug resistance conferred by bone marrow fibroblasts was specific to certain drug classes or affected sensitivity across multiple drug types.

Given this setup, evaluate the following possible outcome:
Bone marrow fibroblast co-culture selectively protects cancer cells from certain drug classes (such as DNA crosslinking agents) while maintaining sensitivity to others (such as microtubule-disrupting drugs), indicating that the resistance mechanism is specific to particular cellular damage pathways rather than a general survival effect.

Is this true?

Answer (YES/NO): NO